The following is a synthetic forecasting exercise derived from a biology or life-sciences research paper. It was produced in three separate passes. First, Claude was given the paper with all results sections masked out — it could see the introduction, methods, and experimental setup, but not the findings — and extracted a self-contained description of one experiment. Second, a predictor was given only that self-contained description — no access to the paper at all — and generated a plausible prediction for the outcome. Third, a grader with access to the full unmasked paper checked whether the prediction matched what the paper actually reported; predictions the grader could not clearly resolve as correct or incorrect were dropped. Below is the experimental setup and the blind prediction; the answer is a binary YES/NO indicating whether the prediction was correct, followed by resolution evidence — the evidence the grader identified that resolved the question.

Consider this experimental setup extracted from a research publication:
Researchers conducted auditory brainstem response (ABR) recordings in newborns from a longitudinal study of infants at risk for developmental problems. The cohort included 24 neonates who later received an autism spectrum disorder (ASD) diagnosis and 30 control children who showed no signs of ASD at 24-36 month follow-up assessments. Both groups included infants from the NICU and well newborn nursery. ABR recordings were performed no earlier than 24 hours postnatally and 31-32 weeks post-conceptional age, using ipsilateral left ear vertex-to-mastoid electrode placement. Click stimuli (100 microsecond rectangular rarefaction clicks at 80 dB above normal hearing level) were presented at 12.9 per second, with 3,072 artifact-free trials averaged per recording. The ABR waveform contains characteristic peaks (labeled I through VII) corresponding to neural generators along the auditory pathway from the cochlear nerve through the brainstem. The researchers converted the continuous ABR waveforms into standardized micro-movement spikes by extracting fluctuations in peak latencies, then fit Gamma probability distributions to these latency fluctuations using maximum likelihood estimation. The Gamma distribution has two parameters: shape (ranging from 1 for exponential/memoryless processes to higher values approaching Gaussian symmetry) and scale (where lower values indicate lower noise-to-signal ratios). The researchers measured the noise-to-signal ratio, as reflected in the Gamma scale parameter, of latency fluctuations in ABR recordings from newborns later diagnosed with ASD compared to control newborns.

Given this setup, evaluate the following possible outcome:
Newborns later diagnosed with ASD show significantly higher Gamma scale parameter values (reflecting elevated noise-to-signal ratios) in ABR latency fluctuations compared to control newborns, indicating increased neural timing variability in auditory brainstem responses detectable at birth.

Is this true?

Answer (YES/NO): NO